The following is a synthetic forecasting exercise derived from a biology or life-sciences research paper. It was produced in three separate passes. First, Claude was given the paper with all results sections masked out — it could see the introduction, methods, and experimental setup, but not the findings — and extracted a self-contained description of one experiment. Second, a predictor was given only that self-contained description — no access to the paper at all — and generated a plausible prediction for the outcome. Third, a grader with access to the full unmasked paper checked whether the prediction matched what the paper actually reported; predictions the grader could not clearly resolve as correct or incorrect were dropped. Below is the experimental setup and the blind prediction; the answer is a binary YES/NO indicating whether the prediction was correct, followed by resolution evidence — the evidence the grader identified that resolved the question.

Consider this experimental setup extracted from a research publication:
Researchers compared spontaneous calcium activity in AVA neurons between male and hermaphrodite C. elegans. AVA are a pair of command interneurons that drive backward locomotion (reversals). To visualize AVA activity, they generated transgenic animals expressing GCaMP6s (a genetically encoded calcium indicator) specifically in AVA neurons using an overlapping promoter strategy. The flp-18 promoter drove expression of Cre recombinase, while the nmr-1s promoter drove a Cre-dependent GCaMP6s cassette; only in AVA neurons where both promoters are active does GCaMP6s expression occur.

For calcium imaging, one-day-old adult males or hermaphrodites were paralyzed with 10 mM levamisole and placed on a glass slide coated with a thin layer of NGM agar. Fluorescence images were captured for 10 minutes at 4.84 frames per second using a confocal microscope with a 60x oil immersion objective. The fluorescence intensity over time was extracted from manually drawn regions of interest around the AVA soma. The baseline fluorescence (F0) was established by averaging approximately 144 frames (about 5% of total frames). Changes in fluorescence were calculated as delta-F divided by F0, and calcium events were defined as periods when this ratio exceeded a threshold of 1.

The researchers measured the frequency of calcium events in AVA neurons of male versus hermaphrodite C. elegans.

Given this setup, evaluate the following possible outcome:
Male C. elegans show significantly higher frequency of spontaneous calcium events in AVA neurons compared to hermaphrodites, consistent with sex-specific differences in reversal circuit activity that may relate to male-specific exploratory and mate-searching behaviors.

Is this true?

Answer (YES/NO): YES